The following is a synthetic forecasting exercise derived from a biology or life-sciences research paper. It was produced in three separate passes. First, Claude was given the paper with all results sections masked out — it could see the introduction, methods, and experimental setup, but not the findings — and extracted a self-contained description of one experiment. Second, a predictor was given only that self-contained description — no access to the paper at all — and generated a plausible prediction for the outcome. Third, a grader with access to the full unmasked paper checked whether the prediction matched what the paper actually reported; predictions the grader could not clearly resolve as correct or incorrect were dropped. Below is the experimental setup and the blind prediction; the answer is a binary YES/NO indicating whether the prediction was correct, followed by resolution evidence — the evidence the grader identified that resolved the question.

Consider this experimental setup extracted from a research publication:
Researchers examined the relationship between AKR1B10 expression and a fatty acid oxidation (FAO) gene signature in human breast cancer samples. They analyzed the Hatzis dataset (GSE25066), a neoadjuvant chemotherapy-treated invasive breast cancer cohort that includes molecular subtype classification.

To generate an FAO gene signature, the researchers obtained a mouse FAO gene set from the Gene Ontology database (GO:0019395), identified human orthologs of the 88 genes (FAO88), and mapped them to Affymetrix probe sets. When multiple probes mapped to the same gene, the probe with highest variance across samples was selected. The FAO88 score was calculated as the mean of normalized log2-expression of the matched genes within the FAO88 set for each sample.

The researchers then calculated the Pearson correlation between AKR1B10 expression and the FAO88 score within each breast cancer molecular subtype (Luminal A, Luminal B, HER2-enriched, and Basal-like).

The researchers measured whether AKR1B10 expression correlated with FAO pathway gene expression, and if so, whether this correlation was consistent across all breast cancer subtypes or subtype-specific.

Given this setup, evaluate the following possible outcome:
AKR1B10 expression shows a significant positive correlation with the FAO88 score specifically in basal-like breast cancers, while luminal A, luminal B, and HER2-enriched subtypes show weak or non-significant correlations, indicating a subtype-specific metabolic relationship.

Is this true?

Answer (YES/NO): NO